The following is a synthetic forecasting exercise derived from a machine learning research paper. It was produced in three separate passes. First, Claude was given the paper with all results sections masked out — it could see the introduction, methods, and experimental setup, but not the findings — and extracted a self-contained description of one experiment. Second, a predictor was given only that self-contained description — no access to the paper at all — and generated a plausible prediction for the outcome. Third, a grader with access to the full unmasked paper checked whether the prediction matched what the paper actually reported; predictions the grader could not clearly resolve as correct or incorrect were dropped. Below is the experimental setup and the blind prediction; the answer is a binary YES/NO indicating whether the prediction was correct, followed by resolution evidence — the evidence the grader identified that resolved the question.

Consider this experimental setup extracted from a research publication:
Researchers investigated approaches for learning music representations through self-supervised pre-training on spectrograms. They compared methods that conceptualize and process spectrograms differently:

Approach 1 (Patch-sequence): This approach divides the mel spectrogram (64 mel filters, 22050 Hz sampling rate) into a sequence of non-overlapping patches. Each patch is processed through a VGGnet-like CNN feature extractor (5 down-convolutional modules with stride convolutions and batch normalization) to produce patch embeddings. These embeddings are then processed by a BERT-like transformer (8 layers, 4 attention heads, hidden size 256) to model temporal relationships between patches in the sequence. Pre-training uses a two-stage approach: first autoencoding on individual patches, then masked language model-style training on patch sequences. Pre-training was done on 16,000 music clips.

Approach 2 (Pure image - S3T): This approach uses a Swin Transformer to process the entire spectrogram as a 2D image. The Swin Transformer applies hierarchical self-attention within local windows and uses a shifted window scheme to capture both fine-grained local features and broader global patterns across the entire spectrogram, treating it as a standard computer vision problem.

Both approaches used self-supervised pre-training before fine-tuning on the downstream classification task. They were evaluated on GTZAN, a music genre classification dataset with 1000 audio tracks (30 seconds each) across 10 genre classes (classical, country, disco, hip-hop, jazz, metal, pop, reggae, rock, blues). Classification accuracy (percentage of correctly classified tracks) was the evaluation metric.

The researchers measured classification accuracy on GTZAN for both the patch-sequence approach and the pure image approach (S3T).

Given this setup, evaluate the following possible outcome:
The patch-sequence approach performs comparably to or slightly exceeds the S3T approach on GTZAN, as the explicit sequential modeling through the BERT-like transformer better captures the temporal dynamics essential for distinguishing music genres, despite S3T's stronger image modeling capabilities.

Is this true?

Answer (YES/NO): NO